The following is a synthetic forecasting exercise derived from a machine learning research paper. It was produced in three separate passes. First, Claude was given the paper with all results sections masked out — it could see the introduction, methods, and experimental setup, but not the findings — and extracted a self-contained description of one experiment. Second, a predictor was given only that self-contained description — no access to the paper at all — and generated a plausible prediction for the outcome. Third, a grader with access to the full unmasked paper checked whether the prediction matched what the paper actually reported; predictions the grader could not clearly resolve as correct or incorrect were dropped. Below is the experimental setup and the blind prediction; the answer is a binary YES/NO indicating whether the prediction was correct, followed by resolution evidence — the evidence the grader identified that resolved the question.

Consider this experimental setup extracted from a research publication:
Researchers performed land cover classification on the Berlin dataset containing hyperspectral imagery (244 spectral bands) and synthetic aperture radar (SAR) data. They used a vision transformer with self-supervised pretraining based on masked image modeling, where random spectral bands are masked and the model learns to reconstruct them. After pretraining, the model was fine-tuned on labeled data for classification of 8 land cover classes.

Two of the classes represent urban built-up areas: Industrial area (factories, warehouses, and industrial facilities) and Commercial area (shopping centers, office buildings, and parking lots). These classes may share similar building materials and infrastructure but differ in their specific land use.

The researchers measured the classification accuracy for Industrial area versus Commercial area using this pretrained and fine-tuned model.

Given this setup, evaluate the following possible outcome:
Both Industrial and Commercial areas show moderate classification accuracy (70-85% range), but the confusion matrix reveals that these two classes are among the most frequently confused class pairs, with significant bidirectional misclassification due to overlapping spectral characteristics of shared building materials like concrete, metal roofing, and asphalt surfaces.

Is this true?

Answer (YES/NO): NO